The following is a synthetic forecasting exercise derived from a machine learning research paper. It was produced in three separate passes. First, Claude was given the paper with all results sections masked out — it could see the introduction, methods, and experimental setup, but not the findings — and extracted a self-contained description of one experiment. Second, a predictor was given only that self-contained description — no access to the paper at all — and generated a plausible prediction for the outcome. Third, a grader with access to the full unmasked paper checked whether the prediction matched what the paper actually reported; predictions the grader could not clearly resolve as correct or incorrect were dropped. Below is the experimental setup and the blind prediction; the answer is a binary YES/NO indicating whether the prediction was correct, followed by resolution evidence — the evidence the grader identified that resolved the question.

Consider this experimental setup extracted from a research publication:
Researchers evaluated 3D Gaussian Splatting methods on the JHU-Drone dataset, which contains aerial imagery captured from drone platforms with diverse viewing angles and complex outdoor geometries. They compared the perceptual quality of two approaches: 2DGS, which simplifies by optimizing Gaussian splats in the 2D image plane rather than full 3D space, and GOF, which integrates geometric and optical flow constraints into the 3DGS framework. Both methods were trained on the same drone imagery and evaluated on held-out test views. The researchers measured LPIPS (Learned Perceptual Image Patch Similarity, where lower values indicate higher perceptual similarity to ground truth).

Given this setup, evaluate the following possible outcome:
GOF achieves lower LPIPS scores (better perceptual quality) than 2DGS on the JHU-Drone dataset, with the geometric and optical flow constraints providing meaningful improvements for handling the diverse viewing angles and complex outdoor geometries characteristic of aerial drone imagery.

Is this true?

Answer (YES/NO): YES